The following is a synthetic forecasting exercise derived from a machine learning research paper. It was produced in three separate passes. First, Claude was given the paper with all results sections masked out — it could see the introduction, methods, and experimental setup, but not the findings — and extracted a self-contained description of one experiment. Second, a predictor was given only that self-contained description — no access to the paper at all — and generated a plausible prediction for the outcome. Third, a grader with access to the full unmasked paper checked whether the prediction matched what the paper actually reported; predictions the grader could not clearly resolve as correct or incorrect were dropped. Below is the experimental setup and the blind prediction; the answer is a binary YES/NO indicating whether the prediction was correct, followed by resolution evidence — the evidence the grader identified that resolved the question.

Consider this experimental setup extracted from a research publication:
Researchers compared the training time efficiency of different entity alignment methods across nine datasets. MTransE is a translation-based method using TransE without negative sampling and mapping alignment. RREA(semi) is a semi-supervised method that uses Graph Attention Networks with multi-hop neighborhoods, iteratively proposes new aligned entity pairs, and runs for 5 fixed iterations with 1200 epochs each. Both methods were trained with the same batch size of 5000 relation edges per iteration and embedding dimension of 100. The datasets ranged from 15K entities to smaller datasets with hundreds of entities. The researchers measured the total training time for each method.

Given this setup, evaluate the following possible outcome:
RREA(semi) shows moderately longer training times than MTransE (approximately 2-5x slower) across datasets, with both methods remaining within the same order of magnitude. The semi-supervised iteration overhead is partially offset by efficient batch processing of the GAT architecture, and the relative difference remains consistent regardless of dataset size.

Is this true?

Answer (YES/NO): NO